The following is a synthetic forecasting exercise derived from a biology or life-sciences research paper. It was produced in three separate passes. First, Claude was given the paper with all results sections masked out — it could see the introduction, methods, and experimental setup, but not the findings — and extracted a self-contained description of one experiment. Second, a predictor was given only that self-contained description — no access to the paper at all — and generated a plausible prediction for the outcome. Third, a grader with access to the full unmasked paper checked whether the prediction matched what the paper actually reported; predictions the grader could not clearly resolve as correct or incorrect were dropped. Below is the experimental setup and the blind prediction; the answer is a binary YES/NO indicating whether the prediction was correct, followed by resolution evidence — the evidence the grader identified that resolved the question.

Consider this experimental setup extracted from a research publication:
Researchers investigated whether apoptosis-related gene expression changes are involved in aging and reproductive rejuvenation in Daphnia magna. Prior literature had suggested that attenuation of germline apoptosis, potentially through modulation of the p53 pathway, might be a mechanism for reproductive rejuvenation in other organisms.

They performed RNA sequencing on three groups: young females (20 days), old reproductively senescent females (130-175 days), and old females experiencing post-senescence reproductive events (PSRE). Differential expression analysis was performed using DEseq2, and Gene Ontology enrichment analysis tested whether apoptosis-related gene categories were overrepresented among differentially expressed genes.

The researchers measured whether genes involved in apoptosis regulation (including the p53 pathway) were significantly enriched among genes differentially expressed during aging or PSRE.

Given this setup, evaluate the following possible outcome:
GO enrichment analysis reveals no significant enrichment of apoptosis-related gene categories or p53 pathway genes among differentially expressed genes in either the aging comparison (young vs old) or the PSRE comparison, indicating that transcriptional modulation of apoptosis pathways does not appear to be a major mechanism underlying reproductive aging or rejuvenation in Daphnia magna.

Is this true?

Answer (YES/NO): NO